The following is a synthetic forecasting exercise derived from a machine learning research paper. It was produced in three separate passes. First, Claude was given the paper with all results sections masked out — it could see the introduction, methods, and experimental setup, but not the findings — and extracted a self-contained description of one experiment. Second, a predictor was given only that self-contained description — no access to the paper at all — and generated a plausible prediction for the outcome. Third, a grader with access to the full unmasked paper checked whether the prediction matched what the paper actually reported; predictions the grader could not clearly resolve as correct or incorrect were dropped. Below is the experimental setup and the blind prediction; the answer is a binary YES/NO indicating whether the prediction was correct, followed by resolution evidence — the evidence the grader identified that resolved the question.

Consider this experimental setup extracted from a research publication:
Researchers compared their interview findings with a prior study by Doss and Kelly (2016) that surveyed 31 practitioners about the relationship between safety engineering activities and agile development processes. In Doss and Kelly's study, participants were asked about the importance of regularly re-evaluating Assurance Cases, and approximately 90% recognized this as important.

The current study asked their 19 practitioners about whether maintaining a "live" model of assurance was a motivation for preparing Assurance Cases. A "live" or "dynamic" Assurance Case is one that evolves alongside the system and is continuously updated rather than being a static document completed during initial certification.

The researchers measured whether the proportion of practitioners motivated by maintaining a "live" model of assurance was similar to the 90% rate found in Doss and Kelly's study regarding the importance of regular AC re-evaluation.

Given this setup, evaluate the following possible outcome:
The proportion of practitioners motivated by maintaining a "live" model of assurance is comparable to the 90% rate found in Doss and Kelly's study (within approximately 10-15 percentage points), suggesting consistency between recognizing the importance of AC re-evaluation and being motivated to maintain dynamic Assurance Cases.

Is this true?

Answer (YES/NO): NO